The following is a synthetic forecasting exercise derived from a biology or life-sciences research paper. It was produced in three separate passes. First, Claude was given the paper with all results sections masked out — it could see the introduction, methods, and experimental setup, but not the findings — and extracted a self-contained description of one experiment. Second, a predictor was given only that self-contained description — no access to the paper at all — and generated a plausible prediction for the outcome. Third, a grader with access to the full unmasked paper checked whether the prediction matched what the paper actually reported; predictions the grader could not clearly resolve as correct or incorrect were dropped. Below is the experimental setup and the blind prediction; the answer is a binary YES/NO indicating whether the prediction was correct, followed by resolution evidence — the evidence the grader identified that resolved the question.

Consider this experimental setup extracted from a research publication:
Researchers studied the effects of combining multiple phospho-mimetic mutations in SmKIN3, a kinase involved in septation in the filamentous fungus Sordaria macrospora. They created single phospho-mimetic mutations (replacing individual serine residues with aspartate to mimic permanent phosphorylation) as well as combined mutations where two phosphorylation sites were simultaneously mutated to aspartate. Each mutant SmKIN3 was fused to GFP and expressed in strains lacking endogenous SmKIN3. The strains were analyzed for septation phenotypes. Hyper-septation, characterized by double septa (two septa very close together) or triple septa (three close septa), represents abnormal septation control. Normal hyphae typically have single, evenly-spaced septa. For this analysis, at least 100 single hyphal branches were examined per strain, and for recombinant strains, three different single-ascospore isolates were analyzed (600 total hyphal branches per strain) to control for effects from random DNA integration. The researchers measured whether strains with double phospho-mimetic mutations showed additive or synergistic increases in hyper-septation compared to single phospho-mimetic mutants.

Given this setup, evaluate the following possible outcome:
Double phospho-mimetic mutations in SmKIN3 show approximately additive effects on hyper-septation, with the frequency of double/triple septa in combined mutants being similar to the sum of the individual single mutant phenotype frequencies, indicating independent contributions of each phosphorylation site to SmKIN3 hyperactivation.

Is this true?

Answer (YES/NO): NO